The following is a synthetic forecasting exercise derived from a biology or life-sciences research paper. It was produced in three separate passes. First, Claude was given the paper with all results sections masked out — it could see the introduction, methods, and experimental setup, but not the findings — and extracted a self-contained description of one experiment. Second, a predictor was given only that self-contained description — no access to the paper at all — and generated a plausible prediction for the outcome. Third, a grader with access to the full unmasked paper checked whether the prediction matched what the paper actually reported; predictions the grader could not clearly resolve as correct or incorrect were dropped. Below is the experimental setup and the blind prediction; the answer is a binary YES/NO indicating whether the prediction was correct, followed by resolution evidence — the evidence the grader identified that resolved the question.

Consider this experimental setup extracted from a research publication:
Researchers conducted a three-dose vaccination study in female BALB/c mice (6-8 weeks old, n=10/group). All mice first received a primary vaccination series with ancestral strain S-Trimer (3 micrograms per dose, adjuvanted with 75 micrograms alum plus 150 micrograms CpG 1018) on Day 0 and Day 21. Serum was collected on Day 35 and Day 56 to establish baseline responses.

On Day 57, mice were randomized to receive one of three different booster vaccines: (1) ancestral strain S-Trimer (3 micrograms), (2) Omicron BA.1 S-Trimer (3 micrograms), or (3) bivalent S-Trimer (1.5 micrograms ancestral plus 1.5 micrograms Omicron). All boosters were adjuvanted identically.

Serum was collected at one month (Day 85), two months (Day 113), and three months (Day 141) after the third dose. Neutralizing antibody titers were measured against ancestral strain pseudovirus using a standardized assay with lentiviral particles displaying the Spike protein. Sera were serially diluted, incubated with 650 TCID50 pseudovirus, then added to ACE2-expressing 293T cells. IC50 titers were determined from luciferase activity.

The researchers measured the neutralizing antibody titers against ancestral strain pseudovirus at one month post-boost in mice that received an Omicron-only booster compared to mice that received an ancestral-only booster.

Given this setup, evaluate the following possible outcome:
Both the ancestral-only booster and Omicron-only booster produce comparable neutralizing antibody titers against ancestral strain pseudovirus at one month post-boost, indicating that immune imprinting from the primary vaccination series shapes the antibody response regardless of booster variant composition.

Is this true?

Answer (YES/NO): NO